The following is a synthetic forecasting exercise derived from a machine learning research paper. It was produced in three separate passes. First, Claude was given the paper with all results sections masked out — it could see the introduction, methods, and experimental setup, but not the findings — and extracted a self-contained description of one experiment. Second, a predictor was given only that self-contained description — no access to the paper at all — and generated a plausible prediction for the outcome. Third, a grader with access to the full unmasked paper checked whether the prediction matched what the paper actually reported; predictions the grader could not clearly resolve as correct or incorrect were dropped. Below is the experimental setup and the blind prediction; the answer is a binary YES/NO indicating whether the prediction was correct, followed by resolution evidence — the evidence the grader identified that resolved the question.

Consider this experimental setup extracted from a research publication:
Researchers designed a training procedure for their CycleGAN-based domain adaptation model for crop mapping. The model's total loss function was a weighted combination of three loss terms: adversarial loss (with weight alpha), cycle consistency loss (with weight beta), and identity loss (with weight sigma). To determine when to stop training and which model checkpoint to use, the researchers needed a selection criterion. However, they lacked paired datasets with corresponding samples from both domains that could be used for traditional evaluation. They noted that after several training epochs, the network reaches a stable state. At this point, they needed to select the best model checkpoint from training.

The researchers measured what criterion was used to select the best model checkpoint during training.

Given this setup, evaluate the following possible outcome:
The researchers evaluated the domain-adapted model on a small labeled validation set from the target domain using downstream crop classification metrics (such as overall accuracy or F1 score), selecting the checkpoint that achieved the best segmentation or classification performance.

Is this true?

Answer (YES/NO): NO